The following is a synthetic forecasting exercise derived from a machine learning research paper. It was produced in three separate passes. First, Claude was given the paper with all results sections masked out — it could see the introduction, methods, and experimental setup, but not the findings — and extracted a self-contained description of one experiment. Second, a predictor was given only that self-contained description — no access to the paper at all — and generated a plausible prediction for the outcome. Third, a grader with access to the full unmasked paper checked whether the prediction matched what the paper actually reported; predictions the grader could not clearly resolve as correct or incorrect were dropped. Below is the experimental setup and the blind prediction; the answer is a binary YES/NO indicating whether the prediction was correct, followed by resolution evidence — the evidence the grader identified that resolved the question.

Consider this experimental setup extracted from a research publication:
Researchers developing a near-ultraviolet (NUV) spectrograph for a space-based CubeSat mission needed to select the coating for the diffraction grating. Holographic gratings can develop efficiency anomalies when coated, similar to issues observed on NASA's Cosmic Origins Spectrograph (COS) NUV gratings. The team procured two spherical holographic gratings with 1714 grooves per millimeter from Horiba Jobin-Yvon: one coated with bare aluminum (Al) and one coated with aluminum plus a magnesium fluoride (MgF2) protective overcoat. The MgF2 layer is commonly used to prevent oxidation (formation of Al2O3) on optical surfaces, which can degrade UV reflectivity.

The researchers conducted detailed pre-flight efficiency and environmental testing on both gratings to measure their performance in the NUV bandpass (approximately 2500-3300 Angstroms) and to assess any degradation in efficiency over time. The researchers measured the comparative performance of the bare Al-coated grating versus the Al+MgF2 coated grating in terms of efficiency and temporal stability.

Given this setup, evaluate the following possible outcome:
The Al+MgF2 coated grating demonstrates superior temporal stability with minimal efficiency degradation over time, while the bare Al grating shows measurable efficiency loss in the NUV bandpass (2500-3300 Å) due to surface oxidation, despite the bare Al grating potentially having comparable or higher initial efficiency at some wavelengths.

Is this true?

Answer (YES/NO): NO